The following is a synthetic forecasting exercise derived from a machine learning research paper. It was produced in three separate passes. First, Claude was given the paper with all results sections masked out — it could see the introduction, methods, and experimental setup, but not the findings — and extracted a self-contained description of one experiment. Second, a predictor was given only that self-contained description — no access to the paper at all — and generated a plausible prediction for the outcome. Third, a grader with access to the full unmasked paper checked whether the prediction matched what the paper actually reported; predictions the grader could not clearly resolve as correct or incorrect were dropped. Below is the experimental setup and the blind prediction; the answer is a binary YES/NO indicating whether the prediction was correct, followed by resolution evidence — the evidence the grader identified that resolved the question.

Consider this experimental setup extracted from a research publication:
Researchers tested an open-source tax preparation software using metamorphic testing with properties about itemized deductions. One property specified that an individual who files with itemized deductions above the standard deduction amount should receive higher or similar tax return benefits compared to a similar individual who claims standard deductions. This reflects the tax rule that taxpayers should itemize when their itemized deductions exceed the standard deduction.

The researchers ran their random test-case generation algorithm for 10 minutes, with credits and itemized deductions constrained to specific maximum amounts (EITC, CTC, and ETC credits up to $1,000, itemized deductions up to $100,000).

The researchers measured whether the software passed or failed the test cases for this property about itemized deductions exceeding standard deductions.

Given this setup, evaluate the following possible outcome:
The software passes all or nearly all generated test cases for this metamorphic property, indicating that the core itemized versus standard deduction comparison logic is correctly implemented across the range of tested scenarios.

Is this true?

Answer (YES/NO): NO